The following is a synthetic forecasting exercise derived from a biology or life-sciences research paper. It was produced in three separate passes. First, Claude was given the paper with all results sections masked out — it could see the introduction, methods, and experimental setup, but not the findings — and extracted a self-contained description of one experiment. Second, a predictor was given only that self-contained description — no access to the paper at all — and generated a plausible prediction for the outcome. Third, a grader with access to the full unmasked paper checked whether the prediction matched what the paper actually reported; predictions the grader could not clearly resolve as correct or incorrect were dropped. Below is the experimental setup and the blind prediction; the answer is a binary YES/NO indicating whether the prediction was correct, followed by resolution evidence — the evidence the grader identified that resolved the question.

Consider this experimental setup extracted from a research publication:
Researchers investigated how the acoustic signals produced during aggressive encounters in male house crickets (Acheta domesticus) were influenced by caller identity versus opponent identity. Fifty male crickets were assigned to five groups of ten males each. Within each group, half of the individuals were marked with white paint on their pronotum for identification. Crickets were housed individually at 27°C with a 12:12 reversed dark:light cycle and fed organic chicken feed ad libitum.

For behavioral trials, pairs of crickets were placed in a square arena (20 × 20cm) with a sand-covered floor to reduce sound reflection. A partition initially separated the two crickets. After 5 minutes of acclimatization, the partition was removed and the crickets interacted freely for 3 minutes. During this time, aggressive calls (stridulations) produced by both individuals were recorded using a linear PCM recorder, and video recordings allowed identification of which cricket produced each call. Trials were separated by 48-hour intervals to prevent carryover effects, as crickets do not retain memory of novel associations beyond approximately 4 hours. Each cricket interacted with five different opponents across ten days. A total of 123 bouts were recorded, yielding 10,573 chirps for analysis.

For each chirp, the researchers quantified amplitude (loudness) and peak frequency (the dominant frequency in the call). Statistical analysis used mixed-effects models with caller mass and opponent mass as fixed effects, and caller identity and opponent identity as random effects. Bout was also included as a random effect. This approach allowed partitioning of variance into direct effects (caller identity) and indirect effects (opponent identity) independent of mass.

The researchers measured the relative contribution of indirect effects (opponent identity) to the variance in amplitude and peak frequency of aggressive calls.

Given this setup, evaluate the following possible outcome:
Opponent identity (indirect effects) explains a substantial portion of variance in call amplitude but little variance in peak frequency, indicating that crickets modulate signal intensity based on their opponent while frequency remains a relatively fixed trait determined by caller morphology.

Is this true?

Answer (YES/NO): NO